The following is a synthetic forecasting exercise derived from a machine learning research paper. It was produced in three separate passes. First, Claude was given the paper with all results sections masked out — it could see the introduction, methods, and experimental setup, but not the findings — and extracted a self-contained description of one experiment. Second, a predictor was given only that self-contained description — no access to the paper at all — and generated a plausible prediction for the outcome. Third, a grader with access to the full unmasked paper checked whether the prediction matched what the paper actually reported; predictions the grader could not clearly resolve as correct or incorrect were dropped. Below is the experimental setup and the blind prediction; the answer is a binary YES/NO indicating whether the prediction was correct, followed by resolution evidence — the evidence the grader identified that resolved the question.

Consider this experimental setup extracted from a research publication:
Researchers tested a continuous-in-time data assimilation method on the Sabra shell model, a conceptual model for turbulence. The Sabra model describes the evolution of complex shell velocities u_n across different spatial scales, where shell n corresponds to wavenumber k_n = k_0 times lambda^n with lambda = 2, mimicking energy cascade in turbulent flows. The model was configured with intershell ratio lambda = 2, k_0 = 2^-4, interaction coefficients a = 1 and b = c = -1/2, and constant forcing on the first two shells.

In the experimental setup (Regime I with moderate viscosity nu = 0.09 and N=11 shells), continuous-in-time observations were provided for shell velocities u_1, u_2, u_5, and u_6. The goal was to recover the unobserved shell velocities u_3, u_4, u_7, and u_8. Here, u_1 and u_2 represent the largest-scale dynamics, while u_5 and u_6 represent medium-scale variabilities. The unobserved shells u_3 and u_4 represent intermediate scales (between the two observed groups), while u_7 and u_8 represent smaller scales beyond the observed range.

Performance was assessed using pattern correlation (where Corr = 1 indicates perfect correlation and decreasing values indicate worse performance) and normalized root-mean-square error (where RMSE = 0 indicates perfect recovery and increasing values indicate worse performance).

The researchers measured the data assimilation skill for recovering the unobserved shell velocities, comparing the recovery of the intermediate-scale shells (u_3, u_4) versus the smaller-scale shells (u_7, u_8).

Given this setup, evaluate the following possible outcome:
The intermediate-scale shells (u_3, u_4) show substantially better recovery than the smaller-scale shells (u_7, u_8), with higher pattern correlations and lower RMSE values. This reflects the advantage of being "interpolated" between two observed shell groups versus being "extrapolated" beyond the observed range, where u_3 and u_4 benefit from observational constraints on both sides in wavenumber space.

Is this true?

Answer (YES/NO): NO